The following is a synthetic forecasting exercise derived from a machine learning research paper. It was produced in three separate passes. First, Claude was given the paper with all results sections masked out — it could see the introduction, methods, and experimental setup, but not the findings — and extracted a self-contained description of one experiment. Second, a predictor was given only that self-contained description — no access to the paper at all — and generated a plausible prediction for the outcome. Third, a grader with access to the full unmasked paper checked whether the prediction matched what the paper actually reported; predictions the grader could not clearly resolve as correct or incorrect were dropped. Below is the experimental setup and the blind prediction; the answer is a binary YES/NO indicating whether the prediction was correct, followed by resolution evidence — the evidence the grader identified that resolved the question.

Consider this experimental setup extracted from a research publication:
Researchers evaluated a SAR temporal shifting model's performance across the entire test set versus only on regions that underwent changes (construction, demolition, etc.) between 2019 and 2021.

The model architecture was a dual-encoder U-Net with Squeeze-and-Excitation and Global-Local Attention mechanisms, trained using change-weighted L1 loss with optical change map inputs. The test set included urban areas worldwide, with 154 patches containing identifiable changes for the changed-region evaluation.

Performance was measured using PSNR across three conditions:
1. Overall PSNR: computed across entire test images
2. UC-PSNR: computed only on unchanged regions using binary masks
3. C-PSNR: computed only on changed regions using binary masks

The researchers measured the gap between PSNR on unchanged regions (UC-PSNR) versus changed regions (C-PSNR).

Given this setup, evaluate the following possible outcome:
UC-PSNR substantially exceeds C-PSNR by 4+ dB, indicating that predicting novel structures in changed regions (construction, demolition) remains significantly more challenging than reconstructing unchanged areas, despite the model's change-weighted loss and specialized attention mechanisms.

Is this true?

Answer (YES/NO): YES